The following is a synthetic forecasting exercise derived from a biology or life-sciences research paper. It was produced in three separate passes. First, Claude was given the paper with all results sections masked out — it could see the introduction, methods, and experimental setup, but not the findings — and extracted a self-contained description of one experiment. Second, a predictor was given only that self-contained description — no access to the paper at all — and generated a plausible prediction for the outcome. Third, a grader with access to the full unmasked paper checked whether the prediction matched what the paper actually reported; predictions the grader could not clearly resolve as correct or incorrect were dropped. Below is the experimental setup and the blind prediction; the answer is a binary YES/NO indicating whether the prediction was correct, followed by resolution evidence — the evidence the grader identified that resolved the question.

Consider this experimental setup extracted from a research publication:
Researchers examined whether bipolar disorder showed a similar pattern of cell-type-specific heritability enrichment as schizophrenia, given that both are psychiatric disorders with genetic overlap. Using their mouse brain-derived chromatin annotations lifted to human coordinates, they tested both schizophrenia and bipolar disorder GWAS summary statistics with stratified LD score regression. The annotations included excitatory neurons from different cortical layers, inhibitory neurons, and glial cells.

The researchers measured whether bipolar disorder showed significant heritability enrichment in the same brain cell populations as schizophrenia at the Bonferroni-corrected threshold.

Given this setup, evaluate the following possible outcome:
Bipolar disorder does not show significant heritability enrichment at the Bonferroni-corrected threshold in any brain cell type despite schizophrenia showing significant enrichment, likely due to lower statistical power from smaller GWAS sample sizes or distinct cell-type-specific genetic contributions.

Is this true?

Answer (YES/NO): NO